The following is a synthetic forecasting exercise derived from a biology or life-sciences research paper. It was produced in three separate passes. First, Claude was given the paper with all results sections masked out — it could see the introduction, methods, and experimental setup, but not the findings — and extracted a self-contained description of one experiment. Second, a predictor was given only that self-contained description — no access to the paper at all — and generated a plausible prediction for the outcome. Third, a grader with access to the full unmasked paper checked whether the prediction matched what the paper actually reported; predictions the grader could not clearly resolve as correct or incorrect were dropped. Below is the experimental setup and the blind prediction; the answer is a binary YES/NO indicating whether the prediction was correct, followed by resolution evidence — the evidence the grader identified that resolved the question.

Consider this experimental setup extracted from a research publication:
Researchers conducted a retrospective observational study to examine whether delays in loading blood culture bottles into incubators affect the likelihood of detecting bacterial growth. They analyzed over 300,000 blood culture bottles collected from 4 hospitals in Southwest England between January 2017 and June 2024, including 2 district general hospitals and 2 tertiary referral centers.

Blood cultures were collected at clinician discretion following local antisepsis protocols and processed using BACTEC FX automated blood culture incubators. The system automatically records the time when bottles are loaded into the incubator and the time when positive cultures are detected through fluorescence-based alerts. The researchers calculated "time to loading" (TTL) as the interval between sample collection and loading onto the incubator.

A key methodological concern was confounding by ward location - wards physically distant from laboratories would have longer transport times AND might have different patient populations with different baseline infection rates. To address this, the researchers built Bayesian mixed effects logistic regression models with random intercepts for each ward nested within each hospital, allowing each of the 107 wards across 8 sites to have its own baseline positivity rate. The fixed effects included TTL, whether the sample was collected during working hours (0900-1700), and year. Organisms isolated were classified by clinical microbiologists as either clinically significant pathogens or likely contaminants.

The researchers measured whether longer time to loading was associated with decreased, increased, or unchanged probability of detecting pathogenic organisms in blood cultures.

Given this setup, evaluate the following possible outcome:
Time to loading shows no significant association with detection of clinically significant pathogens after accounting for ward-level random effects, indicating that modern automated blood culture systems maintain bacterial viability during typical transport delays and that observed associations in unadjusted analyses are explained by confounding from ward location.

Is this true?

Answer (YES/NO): NO